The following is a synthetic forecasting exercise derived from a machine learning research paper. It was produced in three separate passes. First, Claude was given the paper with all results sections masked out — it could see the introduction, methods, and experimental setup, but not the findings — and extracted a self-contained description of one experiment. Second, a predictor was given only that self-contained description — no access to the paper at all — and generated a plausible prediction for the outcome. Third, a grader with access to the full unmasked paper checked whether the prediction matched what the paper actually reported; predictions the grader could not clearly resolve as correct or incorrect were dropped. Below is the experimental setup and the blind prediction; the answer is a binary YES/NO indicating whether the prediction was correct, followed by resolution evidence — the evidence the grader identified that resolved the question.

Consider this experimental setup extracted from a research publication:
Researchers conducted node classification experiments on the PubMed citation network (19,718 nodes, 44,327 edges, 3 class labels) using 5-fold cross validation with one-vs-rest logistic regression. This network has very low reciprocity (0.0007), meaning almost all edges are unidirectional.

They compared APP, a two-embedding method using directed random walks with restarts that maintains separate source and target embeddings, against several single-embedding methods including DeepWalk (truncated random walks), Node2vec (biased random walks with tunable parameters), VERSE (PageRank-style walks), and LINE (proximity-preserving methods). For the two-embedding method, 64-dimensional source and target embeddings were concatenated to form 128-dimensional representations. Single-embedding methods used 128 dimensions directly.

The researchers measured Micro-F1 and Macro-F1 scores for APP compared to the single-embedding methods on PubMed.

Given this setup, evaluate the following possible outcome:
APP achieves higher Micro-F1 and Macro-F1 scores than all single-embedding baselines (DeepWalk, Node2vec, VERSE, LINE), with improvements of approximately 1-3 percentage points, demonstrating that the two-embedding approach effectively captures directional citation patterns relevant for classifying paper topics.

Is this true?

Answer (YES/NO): NO